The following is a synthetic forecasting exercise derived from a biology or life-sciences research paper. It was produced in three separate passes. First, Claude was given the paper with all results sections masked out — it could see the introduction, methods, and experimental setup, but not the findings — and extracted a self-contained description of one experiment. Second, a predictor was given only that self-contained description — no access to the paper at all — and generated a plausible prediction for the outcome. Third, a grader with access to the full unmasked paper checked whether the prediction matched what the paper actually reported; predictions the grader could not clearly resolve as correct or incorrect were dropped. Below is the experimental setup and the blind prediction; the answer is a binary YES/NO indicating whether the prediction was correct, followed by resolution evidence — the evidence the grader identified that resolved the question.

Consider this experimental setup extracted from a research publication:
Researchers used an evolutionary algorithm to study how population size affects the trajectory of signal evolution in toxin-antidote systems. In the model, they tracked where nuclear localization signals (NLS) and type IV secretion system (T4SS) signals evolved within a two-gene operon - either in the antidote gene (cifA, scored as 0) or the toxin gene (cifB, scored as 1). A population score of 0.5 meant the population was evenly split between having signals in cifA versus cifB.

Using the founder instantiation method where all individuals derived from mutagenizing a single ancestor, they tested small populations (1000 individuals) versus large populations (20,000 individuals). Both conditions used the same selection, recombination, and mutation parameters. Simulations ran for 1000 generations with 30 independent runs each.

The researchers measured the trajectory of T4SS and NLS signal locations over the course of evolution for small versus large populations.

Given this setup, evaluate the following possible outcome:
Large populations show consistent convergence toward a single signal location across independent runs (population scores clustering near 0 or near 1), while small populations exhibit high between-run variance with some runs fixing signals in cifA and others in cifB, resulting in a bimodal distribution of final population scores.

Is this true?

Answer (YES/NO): NO